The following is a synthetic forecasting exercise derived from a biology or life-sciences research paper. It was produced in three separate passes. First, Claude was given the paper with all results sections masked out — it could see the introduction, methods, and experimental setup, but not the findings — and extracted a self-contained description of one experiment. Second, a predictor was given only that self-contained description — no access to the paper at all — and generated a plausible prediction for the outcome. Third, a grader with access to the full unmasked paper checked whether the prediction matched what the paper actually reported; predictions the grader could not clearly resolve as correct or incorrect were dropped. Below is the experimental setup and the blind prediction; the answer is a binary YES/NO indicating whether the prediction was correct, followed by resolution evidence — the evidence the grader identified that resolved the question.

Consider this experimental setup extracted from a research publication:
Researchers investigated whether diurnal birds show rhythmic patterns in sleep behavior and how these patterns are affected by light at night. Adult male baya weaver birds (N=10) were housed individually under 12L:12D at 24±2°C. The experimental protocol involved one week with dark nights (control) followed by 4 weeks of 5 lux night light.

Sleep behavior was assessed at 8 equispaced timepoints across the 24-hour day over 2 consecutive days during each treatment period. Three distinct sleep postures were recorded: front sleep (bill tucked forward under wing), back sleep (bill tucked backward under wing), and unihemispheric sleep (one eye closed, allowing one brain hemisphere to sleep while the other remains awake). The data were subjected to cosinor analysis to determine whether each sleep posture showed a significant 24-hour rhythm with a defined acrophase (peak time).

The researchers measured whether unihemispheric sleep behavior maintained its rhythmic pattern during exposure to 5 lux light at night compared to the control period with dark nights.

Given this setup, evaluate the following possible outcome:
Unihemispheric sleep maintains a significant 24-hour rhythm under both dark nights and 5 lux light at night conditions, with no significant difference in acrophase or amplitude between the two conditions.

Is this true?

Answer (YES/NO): NO